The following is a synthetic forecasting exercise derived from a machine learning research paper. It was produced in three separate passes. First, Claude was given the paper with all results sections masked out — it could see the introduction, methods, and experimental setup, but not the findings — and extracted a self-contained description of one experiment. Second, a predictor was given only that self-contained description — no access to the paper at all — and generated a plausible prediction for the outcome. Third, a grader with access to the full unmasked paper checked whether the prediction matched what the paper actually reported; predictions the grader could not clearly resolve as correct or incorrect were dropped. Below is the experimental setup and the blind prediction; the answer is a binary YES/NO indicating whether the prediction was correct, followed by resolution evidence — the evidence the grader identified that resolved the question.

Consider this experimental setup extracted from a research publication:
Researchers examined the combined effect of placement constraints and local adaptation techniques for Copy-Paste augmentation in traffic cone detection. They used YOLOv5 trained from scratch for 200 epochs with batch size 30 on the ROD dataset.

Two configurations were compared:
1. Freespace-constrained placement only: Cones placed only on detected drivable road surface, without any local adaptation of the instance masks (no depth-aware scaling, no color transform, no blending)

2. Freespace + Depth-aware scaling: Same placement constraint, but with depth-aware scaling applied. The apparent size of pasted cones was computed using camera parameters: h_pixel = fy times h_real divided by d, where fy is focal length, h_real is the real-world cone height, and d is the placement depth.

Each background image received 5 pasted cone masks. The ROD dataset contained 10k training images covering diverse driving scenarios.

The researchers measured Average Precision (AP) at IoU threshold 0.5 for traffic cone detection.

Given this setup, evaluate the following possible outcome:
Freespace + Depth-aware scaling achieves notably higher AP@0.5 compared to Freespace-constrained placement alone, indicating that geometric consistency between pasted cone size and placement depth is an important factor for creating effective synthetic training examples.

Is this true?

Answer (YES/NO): YES